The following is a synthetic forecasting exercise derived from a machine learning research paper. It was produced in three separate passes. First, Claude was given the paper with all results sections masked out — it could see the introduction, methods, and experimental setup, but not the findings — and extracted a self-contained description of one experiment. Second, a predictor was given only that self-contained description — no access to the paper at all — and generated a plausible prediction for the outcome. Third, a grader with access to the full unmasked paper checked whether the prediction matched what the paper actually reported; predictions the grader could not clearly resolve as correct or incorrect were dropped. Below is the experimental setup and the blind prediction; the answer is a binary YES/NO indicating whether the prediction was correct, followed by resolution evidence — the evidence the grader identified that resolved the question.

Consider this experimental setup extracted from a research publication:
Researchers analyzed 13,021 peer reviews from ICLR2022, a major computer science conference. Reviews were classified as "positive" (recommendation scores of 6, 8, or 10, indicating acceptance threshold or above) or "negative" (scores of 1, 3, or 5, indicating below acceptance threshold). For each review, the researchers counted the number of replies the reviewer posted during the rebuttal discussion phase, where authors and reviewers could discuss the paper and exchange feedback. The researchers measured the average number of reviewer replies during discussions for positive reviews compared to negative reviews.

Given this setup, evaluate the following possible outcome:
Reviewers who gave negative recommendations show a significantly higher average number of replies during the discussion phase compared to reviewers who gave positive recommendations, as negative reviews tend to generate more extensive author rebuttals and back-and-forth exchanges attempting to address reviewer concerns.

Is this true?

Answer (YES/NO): NO